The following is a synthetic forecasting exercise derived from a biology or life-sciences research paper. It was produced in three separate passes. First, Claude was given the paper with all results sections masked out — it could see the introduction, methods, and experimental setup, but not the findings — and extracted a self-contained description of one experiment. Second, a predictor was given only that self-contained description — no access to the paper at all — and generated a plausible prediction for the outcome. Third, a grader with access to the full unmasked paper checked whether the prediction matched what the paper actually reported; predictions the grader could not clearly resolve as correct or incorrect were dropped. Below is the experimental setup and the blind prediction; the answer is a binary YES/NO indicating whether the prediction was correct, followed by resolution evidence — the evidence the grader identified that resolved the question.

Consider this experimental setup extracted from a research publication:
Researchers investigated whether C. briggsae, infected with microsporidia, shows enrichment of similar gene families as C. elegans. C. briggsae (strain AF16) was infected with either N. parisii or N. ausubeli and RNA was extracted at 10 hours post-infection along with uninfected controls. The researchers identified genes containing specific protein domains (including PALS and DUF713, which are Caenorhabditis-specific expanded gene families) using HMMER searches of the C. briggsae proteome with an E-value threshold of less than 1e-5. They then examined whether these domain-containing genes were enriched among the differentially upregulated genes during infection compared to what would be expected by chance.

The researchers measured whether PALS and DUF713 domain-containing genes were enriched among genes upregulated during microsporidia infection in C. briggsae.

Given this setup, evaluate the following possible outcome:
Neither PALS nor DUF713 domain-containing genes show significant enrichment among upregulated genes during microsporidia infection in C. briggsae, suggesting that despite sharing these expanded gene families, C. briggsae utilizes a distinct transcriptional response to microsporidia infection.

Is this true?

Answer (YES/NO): NO